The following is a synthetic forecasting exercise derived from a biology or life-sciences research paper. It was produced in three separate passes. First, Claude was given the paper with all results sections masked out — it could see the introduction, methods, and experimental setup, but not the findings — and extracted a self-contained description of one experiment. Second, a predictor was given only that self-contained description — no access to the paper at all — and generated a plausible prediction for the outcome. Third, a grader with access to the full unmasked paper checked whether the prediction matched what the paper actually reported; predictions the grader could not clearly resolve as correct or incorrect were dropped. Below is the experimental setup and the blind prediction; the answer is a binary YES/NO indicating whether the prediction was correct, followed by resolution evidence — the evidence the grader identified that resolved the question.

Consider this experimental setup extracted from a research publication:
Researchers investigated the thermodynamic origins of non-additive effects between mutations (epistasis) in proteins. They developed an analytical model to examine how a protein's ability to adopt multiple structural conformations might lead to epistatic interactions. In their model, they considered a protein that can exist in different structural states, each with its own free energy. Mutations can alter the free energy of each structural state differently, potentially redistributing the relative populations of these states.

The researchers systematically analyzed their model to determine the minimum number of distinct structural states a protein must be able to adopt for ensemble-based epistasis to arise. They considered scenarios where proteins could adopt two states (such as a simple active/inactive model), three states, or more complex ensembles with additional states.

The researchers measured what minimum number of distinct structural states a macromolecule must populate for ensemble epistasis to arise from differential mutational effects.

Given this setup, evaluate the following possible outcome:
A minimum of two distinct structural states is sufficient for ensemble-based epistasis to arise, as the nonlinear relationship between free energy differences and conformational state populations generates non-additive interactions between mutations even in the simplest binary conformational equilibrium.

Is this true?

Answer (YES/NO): NO